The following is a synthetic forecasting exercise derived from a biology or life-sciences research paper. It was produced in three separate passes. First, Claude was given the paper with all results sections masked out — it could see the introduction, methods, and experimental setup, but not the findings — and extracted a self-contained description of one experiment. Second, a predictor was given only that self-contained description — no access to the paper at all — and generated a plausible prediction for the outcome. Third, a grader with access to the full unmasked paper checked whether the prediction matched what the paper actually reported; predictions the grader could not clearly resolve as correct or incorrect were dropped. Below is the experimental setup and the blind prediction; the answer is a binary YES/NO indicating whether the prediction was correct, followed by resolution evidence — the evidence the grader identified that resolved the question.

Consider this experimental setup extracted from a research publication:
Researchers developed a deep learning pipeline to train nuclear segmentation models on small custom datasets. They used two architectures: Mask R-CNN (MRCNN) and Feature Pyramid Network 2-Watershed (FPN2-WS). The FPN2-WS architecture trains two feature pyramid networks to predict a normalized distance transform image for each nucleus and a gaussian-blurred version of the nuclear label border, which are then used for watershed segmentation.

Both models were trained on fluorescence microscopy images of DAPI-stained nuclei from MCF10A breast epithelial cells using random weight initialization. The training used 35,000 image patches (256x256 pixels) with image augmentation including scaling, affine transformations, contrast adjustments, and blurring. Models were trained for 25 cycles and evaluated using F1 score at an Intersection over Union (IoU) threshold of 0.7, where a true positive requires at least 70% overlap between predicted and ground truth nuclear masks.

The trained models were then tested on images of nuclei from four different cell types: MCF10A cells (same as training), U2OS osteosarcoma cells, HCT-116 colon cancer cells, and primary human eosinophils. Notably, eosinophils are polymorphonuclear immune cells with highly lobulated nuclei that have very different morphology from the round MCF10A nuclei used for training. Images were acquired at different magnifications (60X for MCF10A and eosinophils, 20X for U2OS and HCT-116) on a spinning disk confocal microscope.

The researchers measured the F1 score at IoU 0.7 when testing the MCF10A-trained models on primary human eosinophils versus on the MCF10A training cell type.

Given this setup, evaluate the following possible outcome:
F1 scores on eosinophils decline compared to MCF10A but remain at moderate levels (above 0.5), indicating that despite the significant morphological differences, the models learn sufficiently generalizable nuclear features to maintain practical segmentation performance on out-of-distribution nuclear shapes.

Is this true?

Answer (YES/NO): NO